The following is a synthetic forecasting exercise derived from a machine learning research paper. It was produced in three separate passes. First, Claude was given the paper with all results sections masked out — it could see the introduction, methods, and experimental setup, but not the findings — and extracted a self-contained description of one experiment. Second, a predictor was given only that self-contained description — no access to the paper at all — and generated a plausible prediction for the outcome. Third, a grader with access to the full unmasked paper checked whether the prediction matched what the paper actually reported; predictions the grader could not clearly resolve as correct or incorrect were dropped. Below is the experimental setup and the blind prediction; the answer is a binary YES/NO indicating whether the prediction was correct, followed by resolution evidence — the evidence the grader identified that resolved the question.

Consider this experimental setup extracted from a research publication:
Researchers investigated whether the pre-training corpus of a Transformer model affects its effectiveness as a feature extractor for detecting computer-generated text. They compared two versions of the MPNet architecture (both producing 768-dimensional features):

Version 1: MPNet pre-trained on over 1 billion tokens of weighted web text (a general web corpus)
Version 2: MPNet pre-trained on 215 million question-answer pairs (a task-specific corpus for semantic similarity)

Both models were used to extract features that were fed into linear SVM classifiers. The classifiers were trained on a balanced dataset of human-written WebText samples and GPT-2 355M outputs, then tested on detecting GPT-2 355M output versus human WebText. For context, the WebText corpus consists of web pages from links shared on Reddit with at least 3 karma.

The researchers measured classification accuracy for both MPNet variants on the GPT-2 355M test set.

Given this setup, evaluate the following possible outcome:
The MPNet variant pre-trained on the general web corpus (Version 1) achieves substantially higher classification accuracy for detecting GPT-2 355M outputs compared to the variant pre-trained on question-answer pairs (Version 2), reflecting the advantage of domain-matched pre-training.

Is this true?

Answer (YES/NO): NO